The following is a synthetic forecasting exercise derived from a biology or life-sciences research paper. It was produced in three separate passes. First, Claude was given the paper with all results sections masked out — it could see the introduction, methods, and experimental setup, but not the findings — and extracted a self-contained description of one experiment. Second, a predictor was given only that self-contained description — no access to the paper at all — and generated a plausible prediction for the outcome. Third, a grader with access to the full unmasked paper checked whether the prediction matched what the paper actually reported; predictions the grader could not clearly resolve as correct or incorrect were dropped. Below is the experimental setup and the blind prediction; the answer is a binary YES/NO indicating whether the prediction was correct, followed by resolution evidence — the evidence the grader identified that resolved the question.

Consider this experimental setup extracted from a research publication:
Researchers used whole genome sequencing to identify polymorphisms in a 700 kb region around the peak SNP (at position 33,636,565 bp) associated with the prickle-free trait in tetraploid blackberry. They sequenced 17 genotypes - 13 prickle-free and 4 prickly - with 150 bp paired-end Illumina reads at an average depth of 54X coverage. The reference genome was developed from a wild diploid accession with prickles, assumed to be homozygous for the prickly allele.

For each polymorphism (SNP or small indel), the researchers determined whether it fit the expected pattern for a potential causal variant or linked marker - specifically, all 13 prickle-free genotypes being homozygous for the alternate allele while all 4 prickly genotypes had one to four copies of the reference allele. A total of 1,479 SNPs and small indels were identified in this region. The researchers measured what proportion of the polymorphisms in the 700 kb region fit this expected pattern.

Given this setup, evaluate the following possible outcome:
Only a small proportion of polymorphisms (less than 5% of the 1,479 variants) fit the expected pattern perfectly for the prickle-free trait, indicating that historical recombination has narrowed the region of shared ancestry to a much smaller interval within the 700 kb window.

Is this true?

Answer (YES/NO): NO